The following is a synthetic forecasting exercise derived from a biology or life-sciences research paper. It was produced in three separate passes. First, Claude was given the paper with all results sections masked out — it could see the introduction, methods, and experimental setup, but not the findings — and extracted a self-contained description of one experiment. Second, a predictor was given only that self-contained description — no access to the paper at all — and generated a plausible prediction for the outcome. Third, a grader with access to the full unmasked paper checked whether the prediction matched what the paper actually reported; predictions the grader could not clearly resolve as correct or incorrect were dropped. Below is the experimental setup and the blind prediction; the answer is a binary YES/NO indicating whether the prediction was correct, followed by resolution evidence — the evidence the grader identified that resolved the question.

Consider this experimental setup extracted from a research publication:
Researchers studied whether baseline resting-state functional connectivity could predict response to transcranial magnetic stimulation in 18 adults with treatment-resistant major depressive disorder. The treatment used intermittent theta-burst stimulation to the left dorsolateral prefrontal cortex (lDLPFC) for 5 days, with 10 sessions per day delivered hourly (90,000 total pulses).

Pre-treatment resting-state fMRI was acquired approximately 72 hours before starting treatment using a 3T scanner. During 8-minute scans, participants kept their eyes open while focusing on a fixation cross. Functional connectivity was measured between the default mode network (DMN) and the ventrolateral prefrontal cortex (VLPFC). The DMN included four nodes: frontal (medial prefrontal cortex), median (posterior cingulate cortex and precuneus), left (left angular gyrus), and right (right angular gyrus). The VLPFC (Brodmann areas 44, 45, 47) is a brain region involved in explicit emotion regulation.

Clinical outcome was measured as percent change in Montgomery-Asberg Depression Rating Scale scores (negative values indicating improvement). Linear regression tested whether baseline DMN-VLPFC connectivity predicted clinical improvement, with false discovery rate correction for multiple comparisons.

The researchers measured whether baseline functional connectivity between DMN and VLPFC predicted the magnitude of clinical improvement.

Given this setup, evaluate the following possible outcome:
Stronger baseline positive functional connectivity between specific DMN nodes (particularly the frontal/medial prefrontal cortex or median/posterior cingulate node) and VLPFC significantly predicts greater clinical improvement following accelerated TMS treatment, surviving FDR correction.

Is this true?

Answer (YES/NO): NO